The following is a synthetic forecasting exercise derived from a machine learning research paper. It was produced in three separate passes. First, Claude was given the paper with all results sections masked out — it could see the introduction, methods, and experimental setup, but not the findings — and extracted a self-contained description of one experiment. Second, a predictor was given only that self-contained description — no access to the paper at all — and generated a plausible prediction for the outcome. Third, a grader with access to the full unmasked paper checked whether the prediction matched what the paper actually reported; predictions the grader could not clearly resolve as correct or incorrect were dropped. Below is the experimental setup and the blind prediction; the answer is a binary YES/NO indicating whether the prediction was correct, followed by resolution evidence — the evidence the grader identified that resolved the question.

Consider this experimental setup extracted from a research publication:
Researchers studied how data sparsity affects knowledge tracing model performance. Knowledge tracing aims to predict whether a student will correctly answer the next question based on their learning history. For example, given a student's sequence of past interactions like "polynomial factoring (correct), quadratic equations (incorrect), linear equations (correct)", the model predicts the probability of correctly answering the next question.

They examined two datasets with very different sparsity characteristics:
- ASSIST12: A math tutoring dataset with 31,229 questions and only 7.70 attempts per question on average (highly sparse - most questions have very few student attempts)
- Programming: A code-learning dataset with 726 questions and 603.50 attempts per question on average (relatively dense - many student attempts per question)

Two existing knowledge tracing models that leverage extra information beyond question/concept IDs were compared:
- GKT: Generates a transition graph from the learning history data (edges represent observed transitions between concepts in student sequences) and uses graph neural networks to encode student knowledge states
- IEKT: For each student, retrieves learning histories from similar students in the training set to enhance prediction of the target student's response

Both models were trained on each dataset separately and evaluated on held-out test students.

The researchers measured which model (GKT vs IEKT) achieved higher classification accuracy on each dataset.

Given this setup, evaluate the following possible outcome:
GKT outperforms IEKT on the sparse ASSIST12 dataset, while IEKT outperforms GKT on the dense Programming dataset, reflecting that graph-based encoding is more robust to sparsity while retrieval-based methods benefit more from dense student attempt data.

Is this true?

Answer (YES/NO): YES